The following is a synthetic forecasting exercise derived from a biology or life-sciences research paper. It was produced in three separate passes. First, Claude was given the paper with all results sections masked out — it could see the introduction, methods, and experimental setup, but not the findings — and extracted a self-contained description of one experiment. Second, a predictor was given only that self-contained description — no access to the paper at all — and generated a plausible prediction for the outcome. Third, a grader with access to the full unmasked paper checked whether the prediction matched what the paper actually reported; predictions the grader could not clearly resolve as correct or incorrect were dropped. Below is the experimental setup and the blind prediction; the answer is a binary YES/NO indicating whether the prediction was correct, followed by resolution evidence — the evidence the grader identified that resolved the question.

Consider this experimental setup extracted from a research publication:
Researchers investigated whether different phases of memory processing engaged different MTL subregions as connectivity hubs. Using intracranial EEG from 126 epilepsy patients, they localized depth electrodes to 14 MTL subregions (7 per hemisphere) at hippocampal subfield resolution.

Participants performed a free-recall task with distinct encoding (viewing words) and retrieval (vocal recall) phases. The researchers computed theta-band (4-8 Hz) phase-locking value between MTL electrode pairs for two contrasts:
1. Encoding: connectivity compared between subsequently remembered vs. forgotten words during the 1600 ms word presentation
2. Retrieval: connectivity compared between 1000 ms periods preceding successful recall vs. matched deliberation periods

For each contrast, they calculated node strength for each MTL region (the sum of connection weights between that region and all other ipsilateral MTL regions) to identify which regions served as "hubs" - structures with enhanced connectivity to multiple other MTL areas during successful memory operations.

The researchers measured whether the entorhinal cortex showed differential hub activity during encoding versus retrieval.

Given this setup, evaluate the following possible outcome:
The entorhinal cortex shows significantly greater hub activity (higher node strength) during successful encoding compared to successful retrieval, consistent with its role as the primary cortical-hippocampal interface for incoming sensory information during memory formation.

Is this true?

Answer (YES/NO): NO